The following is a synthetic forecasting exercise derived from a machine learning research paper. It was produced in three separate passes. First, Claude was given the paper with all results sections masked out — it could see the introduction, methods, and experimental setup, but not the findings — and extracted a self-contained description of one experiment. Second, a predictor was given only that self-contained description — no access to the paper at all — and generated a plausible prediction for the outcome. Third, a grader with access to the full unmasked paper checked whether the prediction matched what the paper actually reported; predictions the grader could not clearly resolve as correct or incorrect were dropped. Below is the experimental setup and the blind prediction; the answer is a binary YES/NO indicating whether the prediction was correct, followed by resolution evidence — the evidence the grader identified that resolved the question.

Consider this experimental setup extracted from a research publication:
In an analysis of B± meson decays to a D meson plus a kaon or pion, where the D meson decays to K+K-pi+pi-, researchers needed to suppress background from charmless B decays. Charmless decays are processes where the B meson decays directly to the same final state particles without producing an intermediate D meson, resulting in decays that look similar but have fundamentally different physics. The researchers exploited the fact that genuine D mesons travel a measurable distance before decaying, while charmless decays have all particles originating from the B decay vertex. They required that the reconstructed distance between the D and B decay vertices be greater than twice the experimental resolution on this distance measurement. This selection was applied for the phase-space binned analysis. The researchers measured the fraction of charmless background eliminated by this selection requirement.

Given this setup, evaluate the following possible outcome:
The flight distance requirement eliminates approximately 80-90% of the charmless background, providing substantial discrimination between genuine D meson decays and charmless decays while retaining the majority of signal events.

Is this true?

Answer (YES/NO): NO